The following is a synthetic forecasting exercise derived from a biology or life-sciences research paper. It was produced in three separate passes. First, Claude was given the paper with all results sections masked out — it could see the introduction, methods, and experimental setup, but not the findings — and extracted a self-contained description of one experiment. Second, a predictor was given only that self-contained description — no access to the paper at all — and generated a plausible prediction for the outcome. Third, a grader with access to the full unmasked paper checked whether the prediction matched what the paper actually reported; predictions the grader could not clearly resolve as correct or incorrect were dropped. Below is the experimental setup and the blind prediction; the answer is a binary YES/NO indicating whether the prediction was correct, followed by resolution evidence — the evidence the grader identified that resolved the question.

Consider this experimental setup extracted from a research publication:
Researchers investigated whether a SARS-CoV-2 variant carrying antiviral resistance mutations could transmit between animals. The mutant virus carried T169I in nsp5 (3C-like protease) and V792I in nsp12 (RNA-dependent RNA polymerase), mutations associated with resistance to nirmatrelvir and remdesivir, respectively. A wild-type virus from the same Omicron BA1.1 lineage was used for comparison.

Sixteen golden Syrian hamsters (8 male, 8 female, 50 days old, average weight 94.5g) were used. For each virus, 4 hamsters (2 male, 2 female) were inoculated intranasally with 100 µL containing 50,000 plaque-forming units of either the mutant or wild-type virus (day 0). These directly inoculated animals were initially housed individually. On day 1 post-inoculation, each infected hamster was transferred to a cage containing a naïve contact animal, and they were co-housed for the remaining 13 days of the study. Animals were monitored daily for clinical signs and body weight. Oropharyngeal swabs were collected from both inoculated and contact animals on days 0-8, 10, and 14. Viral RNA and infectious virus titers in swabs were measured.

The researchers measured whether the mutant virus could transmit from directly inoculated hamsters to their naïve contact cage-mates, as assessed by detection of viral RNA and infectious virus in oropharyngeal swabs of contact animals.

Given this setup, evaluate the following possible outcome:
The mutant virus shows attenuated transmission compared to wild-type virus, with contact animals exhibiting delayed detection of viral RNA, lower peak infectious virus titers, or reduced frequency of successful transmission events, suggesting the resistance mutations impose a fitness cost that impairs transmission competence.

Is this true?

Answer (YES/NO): NO